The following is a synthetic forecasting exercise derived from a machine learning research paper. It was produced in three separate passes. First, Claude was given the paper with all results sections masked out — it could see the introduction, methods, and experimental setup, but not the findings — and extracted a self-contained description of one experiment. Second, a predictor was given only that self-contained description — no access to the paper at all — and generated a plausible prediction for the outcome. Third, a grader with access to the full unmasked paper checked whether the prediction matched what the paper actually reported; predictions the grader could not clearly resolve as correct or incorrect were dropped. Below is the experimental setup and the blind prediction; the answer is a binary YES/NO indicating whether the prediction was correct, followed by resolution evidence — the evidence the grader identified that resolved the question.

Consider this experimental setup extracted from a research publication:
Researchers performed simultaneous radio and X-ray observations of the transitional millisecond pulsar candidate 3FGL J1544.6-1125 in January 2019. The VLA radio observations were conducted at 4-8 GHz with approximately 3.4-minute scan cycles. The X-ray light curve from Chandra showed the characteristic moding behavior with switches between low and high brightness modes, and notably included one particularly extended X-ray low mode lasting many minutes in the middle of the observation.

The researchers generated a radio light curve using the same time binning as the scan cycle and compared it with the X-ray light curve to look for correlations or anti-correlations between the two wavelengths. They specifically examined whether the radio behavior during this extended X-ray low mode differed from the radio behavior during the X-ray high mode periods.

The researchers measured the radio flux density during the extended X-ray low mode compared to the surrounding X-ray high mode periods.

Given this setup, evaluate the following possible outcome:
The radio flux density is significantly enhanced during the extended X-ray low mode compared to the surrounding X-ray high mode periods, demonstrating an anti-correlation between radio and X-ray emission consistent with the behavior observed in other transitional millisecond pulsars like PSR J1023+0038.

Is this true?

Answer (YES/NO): YES